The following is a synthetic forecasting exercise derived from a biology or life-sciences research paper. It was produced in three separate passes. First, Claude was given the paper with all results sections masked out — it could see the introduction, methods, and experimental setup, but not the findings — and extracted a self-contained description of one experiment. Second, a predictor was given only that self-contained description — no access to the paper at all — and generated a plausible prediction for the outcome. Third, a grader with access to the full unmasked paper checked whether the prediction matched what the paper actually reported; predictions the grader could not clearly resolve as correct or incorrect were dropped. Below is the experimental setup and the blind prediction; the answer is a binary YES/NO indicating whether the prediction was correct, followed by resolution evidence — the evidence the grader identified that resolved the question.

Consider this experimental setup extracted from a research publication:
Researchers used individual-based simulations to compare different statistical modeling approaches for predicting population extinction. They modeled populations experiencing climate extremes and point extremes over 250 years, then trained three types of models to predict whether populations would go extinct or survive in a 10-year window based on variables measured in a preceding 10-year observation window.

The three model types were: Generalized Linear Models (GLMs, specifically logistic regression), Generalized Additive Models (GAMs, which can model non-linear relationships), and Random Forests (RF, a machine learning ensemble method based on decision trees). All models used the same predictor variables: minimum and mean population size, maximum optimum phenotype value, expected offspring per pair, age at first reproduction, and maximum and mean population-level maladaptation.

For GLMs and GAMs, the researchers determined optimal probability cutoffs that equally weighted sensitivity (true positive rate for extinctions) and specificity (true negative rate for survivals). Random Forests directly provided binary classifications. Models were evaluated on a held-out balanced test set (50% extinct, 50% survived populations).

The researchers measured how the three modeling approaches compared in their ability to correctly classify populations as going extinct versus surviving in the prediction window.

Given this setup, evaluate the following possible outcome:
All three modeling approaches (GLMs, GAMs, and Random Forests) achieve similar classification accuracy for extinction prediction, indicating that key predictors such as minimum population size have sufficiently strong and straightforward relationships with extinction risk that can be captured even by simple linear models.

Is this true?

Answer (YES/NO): YES